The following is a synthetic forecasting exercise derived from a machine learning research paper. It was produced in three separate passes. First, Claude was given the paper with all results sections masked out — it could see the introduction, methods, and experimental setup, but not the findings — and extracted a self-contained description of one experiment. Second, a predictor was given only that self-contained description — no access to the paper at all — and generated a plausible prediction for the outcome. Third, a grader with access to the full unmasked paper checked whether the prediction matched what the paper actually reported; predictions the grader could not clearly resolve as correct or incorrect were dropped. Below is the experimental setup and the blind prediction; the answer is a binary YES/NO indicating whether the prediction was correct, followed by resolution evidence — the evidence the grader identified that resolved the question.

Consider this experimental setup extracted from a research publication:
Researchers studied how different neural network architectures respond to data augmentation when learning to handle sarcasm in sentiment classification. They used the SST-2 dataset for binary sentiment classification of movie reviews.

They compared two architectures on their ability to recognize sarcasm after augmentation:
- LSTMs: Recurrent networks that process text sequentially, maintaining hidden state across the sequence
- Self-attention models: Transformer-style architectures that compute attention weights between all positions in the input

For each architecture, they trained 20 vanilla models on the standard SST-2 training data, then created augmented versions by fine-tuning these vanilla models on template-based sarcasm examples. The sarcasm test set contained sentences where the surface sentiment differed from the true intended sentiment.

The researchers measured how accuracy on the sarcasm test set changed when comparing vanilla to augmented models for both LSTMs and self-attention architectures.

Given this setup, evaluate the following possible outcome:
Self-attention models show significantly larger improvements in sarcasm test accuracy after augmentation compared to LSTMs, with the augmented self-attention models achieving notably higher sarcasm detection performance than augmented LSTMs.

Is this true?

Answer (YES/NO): YES